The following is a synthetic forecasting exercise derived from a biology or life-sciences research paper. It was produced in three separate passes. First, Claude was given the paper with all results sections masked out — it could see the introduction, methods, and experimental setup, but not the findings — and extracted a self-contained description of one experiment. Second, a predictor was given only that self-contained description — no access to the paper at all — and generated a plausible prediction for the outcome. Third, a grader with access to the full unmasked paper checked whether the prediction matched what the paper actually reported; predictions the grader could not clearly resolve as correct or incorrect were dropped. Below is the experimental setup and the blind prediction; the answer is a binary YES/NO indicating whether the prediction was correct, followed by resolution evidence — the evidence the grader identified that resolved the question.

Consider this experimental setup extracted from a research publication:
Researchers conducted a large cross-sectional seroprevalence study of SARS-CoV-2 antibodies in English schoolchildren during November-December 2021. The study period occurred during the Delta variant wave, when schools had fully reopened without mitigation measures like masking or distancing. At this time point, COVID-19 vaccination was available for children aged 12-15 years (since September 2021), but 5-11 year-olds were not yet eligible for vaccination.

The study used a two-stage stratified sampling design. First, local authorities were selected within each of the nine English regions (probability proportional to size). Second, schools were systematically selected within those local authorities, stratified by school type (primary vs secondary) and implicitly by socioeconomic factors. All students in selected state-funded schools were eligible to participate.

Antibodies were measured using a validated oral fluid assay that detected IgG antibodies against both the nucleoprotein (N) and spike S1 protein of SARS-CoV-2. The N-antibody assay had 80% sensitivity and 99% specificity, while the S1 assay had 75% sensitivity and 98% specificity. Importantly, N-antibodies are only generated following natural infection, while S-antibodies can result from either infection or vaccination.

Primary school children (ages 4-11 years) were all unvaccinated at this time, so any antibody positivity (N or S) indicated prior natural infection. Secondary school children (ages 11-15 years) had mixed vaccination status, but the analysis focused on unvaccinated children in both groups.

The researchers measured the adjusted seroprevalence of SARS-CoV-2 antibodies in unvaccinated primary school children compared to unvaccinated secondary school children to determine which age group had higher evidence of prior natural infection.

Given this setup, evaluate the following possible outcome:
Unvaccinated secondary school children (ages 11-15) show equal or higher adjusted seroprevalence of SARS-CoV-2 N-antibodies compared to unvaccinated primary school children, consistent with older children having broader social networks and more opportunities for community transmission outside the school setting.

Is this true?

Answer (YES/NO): YES